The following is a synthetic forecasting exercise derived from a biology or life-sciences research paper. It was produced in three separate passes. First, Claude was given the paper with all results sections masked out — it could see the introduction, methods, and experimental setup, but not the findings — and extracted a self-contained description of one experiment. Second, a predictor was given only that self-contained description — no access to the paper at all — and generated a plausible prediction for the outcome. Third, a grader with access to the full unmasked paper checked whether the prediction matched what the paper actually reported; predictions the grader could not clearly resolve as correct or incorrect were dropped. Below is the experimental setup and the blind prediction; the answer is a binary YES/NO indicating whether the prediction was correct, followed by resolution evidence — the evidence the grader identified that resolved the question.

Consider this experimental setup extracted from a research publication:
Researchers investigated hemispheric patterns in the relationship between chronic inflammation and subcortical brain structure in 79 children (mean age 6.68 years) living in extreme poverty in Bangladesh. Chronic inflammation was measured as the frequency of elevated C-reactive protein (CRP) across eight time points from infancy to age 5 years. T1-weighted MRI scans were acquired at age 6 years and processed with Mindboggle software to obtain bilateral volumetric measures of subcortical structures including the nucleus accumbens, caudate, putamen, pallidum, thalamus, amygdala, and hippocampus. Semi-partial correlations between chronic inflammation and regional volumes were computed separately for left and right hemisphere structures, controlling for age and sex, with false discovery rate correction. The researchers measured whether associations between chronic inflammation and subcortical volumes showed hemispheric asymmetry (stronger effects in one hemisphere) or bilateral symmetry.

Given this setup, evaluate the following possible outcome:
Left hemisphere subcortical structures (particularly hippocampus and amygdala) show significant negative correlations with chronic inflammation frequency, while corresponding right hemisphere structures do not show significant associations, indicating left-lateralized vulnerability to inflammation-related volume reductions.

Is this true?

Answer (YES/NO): NO